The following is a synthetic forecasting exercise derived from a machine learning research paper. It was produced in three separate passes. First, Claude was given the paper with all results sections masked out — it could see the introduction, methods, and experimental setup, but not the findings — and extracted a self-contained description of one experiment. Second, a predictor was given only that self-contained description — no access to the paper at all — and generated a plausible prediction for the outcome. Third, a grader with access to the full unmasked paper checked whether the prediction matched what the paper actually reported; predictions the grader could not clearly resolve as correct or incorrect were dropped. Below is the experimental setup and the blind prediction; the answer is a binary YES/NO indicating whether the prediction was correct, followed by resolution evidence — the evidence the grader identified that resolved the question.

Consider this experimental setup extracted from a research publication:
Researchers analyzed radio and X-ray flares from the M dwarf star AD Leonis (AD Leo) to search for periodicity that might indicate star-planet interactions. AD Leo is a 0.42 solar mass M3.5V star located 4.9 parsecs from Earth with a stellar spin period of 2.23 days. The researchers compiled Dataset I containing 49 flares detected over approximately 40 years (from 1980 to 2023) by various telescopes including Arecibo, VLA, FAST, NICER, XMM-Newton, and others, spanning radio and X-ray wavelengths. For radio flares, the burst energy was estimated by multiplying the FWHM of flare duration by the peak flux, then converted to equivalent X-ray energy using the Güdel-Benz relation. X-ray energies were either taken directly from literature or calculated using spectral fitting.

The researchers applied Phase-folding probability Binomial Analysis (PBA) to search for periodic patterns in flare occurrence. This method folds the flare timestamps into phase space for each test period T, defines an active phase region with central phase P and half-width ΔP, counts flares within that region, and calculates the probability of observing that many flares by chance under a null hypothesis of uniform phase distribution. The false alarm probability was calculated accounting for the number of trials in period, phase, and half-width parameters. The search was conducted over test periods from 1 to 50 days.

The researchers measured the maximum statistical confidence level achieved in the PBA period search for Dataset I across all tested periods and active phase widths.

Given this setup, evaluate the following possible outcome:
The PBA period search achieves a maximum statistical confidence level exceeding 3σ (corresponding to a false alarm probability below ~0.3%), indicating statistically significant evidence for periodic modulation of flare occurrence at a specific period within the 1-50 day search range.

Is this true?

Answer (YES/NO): NO